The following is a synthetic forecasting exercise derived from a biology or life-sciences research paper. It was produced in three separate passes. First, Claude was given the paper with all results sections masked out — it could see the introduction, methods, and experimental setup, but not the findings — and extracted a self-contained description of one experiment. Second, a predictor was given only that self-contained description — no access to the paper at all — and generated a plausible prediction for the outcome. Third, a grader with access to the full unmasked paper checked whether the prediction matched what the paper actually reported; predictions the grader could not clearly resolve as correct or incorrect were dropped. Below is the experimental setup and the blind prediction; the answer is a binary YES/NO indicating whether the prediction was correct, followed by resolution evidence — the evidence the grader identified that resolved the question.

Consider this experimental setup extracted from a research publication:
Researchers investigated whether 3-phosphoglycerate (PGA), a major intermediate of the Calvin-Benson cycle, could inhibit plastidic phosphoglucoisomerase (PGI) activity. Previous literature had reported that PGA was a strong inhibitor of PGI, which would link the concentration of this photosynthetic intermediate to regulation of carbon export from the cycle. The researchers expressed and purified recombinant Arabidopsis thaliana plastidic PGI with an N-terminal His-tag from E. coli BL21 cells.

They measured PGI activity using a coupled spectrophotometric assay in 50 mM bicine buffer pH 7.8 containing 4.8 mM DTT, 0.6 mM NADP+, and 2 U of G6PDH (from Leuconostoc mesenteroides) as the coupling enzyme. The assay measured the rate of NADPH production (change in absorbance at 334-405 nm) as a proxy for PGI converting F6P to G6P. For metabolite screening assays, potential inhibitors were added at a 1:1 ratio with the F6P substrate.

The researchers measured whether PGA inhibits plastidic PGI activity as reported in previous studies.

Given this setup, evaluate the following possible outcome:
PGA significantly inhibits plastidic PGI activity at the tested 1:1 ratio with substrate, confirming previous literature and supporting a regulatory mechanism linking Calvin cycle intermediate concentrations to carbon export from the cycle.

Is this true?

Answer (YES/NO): NO